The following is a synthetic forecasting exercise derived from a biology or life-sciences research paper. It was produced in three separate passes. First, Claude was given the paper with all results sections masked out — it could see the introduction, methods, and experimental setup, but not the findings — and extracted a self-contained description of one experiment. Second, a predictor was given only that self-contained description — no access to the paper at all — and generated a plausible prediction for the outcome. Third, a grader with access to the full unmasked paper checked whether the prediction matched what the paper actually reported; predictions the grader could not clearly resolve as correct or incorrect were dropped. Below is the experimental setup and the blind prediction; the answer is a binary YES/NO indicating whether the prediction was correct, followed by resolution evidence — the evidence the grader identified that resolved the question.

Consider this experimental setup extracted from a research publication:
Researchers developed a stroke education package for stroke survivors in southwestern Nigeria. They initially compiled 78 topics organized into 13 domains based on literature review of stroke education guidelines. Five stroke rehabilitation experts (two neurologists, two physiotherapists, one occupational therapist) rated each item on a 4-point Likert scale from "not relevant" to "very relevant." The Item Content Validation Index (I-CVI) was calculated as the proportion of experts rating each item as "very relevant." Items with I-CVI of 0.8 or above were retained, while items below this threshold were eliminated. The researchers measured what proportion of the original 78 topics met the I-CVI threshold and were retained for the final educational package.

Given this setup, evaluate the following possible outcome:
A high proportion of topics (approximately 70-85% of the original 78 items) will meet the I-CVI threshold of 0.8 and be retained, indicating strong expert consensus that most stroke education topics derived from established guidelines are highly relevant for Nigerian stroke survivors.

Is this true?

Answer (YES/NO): YES